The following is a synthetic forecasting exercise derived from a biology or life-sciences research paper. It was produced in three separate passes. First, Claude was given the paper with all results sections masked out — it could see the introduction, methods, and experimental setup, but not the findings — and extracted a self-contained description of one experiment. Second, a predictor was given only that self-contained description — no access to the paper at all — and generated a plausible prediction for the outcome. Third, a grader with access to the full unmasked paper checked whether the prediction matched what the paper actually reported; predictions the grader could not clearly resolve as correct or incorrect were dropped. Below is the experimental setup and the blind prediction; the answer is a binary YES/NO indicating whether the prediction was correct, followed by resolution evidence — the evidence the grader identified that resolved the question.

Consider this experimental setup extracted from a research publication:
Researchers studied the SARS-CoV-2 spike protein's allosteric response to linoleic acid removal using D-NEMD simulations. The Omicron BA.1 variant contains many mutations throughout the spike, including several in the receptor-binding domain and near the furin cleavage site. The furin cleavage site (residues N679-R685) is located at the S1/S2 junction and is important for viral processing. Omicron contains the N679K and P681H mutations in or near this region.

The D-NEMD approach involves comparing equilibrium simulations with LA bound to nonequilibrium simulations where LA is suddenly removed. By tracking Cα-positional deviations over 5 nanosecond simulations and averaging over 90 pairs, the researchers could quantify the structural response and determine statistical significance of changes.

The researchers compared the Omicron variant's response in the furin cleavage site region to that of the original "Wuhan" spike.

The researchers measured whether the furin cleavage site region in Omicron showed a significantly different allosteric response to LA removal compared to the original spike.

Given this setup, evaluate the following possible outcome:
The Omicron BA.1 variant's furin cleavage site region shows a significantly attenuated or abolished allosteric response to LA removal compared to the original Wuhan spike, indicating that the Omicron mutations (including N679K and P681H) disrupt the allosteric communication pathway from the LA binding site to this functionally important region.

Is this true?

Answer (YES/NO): NO